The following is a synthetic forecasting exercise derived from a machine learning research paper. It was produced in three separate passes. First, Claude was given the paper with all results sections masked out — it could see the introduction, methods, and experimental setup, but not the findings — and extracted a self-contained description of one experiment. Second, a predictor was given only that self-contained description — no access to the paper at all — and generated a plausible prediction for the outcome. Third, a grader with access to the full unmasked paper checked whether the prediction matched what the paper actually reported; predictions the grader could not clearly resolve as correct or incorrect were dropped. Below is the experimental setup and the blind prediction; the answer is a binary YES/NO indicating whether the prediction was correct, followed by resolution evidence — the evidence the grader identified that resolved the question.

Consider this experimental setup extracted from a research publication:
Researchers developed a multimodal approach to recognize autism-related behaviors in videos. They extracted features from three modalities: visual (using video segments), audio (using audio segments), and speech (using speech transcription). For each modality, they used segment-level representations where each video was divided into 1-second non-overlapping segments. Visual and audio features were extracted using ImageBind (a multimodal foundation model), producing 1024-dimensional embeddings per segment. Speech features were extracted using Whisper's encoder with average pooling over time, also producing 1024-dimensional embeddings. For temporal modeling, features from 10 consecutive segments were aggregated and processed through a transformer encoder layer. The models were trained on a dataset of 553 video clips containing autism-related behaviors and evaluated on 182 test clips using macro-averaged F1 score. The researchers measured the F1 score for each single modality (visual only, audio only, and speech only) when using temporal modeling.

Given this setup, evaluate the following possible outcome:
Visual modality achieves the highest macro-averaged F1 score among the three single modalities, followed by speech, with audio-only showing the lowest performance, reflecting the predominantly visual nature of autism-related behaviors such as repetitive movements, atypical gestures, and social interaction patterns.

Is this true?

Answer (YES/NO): NO